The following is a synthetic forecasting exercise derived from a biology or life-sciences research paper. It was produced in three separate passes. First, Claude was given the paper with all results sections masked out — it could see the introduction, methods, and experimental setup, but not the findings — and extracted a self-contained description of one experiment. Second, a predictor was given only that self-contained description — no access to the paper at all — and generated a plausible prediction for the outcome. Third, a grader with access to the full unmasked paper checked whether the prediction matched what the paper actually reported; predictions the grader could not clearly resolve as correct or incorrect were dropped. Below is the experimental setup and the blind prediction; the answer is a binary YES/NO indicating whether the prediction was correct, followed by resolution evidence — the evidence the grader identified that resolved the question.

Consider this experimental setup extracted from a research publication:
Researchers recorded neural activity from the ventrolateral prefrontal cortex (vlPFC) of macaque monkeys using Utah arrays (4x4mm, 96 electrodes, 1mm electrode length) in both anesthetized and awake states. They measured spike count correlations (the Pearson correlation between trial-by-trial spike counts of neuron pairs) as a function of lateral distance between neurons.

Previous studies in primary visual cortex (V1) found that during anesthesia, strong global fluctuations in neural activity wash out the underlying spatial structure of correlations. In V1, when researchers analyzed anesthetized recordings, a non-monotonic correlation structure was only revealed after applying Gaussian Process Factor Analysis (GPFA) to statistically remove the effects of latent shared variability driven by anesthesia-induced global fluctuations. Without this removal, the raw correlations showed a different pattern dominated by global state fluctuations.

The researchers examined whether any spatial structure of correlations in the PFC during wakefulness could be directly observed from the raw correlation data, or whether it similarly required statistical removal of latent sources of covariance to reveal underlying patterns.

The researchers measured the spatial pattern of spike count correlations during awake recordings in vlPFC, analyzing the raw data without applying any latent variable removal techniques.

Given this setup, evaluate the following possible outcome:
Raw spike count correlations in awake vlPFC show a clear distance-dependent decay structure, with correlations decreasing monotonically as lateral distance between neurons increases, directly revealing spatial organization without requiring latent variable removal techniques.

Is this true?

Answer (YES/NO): NO